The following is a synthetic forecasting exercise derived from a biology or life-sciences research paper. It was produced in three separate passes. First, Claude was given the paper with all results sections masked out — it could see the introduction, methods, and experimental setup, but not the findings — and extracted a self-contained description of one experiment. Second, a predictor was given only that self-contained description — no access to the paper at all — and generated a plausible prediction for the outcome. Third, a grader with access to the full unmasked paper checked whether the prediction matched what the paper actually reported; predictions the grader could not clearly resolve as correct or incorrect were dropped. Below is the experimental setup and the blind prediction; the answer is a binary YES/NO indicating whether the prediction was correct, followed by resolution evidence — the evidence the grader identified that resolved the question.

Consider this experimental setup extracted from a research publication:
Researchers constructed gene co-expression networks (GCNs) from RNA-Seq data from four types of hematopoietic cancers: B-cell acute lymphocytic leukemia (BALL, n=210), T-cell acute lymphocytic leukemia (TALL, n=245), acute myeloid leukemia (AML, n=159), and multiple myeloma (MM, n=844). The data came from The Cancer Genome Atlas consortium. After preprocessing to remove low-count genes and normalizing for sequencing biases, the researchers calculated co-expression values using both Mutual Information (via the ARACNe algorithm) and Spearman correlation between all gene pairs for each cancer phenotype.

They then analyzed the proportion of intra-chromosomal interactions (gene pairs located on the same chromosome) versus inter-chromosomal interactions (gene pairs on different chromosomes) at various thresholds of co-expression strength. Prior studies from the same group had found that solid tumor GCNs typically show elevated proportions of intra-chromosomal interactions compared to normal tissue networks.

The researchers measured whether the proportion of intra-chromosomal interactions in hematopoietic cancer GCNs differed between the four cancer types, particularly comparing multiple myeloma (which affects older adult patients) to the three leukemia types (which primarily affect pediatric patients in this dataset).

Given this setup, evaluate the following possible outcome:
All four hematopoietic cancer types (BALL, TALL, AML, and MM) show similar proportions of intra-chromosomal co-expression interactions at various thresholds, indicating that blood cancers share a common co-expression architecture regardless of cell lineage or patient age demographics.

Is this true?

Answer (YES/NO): NO